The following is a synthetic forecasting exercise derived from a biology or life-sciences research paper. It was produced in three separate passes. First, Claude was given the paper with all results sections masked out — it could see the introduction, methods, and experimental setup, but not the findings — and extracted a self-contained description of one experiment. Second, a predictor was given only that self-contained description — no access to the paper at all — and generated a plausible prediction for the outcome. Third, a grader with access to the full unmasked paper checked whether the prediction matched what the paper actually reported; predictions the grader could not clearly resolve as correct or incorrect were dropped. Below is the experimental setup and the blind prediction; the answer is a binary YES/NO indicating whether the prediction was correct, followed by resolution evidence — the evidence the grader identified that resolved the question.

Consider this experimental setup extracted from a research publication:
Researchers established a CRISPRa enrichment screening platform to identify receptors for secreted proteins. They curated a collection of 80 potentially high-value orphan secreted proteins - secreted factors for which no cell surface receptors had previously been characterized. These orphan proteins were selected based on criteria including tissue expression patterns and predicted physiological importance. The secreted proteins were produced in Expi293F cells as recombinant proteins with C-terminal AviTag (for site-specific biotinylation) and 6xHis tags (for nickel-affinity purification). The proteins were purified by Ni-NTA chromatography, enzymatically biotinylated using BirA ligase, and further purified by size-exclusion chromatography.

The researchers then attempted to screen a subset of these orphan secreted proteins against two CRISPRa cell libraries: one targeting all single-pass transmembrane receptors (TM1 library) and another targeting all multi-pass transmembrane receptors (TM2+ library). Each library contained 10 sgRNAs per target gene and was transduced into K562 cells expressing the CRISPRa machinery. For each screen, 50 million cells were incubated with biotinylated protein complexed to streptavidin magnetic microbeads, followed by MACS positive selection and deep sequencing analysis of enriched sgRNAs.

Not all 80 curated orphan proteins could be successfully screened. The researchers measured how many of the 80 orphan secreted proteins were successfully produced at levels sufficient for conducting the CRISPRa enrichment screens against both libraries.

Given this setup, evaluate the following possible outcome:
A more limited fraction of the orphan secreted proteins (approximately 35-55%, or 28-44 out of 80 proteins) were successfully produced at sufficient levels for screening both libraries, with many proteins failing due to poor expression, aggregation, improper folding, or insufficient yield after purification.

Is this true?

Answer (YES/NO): NO